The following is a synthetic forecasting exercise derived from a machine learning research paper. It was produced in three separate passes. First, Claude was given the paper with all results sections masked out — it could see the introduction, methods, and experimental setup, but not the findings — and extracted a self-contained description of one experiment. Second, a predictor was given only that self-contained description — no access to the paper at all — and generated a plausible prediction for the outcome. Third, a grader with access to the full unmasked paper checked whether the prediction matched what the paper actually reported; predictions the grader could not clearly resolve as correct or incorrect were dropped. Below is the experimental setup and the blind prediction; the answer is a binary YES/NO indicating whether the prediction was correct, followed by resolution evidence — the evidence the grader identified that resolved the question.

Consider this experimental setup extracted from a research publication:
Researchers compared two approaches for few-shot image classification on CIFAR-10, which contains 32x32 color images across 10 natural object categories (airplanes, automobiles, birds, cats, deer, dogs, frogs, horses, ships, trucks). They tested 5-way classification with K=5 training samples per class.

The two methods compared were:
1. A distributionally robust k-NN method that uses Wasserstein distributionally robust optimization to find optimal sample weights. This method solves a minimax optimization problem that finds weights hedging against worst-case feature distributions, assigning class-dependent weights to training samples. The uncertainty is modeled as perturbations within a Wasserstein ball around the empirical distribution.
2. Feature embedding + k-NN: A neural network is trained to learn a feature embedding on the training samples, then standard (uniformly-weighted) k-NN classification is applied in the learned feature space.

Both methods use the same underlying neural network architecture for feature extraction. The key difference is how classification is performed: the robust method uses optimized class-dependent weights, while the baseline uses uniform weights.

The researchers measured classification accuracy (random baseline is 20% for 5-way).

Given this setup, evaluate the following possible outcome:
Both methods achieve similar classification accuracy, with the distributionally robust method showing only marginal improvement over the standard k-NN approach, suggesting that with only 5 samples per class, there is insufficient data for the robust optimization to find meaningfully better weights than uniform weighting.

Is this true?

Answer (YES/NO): NO